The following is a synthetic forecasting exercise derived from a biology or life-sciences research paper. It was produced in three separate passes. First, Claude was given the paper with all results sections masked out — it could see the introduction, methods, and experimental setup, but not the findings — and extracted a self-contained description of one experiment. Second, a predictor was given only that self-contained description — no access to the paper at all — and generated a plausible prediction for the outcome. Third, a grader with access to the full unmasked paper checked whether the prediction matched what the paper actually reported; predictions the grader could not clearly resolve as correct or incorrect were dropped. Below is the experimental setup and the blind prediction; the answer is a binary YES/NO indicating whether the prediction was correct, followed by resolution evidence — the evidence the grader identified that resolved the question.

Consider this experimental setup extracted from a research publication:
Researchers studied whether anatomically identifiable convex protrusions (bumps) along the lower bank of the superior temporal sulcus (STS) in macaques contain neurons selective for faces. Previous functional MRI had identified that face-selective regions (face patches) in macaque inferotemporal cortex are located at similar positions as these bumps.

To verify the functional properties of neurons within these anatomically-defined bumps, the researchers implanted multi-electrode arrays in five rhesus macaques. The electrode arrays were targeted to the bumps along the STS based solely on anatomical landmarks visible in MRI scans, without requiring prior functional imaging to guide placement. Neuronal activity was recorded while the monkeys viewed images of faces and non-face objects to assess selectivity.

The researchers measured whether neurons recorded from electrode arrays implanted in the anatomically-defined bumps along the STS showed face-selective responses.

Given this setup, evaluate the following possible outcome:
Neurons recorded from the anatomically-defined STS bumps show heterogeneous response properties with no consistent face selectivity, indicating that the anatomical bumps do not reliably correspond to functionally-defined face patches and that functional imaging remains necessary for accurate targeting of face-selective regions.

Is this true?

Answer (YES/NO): NO